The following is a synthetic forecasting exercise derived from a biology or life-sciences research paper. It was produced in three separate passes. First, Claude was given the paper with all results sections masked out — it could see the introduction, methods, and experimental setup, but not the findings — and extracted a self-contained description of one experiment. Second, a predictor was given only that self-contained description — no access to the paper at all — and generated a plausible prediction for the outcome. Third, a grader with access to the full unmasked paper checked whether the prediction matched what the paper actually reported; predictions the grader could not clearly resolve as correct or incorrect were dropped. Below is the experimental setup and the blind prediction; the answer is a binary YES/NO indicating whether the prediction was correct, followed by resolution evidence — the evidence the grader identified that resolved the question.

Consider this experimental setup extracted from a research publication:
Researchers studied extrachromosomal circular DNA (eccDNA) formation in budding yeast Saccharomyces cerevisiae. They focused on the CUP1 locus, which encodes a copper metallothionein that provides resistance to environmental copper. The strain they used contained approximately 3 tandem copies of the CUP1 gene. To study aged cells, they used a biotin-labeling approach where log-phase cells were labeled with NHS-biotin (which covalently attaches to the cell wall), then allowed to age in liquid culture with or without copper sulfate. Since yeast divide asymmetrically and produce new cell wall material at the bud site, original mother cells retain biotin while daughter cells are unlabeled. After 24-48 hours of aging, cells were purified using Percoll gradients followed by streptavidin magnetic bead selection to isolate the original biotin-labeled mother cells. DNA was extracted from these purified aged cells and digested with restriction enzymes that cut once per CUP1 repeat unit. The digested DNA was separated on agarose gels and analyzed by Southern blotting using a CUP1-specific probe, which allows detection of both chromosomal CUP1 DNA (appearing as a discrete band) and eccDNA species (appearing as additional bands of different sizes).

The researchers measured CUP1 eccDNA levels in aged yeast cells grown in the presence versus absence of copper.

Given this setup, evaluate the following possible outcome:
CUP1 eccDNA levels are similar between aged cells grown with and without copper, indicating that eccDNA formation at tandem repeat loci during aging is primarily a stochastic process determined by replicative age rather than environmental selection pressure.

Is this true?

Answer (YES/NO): NO